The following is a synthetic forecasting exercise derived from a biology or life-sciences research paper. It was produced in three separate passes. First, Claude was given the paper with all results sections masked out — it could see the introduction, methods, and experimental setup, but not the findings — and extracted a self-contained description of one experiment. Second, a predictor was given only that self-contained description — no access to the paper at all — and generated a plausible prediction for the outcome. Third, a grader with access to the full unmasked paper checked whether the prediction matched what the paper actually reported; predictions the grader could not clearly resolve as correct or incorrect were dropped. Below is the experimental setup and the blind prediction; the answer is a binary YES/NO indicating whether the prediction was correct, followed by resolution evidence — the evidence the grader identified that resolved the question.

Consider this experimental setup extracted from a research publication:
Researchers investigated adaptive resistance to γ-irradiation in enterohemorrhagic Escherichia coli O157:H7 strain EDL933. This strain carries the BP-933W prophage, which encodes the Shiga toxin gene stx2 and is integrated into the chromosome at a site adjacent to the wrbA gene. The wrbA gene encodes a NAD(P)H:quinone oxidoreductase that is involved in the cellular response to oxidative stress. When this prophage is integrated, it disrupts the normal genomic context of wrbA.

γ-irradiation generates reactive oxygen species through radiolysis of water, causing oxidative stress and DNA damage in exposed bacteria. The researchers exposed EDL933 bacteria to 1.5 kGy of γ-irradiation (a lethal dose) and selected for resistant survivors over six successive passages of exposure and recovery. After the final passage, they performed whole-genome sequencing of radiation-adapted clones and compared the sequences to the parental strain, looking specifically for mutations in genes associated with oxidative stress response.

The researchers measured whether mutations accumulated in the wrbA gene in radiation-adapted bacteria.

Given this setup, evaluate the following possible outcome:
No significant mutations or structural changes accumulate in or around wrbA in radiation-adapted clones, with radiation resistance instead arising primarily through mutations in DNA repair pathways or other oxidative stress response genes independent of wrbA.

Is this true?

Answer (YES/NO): NO